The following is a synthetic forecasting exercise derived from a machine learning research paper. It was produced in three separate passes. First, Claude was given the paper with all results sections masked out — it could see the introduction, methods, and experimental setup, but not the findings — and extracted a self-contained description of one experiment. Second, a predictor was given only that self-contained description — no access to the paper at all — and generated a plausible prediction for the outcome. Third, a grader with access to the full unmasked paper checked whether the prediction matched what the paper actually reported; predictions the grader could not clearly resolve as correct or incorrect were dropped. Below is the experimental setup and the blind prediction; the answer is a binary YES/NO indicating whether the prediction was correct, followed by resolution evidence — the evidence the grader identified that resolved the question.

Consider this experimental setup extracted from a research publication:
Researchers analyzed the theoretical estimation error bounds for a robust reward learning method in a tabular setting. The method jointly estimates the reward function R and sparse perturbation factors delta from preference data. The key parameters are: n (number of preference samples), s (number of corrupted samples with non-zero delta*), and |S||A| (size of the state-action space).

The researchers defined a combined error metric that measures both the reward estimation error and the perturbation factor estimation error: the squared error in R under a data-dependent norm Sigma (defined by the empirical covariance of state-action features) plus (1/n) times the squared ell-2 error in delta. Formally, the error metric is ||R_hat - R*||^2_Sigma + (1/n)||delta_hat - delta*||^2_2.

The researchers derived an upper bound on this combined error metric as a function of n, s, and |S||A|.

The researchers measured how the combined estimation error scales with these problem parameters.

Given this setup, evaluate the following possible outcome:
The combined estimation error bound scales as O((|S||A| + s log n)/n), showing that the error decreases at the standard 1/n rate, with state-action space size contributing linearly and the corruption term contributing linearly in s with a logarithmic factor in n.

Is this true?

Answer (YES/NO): NO